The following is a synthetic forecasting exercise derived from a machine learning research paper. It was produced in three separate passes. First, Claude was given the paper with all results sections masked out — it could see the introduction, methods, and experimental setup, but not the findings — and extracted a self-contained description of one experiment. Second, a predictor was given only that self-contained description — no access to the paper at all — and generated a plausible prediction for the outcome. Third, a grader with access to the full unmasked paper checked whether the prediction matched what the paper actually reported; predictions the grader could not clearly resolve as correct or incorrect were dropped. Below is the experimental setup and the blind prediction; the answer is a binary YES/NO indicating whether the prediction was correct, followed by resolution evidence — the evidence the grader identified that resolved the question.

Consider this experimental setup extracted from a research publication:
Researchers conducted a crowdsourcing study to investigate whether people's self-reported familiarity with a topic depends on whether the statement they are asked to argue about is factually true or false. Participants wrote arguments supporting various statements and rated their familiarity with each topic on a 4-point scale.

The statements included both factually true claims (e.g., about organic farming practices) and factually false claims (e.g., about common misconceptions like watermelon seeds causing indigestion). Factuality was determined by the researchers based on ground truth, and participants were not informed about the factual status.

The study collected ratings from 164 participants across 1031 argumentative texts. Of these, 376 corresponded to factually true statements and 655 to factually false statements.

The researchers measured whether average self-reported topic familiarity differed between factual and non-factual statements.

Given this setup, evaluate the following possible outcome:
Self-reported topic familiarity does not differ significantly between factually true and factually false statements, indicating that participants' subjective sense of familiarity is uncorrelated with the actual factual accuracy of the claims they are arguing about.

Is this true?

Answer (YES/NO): YES